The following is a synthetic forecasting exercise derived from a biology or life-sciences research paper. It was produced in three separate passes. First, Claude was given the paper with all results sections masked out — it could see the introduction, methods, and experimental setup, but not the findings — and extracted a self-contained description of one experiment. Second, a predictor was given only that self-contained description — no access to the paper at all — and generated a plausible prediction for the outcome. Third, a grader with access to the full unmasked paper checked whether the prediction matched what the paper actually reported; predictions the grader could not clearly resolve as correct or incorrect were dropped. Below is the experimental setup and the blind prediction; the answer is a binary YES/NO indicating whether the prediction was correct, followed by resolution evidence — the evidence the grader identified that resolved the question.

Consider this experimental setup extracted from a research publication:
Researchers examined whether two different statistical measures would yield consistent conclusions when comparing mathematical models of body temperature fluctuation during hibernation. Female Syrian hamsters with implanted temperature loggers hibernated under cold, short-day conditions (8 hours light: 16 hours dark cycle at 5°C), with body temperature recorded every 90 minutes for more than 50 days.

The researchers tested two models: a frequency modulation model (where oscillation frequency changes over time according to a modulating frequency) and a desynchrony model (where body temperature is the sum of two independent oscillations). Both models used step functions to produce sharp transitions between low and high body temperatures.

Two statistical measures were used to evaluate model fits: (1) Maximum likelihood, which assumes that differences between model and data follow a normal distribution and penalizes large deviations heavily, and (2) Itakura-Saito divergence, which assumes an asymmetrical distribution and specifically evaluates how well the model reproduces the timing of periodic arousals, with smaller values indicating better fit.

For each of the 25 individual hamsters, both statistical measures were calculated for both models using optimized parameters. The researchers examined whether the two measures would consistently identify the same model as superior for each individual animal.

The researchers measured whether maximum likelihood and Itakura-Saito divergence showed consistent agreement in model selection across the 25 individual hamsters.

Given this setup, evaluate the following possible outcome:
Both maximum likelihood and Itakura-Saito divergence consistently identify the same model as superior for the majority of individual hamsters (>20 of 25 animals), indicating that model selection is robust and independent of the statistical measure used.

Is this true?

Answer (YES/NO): YES